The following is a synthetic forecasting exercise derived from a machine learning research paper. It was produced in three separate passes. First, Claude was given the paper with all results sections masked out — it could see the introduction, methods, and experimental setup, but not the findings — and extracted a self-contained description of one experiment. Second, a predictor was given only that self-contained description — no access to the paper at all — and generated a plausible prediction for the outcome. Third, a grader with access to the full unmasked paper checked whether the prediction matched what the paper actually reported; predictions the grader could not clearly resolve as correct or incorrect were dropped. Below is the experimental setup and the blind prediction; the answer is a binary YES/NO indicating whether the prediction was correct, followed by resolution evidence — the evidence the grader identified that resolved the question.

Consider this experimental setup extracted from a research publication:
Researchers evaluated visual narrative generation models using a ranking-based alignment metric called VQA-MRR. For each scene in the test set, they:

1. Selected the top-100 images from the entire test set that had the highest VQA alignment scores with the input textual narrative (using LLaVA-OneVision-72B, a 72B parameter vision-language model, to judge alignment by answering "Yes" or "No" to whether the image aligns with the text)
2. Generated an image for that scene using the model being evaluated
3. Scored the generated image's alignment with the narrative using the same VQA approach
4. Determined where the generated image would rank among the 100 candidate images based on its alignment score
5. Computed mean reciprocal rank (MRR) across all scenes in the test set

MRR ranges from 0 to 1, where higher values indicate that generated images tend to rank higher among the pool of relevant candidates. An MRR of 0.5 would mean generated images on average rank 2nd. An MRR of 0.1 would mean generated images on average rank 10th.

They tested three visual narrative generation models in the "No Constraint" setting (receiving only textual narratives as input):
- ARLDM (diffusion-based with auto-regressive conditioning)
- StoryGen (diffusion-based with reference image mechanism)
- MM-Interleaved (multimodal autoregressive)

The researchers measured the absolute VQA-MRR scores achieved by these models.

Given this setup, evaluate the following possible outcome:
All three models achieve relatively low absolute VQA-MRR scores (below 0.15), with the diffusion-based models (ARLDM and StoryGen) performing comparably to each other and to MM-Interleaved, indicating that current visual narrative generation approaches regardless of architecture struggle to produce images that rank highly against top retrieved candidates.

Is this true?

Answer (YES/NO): NO